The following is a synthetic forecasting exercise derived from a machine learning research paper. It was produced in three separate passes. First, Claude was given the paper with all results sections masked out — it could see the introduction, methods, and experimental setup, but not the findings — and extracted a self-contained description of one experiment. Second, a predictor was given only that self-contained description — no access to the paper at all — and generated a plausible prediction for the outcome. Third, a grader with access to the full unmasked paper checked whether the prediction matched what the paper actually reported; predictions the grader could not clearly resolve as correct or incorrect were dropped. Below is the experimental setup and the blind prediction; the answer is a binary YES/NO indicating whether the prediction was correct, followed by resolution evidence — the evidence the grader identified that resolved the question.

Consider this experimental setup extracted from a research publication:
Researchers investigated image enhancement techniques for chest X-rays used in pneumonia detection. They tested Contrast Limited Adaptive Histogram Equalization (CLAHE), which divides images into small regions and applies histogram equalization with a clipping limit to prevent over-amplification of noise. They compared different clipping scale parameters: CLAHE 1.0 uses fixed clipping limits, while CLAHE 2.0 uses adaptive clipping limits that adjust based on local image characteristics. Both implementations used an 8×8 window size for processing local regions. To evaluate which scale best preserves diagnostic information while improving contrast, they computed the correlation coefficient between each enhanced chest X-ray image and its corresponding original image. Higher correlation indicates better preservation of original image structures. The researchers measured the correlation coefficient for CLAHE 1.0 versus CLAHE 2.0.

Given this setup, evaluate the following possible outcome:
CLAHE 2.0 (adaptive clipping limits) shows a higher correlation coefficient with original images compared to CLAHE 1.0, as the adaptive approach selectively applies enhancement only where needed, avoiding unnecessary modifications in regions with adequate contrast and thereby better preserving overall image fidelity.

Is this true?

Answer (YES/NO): YES